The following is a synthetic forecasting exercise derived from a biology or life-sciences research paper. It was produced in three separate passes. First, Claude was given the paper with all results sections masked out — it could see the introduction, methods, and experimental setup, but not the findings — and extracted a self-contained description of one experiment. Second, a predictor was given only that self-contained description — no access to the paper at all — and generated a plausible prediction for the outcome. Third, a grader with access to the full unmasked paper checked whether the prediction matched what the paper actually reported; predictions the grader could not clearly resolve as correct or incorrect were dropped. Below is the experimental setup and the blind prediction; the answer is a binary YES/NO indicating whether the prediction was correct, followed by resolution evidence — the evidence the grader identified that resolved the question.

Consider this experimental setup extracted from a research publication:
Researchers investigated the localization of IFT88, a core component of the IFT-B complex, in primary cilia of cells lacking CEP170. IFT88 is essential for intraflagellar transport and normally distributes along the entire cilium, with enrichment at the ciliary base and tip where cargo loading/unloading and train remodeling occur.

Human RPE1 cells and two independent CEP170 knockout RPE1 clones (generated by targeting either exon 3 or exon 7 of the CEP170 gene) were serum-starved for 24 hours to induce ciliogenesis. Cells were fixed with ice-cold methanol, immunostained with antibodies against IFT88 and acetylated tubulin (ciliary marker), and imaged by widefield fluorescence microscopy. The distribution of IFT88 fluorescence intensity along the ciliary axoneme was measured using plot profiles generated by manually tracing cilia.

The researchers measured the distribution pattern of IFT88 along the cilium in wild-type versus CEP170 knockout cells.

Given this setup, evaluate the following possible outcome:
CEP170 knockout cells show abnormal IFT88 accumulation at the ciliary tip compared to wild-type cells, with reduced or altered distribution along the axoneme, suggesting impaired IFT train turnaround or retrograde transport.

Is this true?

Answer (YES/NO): YES